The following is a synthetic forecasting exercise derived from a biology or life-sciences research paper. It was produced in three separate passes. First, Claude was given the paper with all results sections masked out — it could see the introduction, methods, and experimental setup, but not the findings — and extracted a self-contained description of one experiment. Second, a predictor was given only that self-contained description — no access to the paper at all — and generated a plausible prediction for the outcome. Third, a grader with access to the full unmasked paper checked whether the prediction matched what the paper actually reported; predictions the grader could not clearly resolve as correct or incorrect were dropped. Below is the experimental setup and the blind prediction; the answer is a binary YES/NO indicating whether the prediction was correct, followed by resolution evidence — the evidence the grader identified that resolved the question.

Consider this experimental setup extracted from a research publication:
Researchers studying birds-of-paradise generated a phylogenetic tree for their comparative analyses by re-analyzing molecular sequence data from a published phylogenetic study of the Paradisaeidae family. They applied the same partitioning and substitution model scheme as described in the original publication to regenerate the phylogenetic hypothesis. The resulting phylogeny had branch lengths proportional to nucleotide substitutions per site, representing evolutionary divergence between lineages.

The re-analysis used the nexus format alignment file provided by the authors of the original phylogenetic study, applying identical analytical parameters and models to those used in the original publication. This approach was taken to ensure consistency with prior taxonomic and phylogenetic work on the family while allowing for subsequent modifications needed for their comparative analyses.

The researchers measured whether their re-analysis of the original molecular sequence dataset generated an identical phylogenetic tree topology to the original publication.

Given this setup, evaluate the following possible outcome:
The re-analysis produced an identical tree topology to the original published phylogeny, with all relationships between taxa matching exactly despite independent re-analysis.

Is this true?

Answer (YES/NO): YES